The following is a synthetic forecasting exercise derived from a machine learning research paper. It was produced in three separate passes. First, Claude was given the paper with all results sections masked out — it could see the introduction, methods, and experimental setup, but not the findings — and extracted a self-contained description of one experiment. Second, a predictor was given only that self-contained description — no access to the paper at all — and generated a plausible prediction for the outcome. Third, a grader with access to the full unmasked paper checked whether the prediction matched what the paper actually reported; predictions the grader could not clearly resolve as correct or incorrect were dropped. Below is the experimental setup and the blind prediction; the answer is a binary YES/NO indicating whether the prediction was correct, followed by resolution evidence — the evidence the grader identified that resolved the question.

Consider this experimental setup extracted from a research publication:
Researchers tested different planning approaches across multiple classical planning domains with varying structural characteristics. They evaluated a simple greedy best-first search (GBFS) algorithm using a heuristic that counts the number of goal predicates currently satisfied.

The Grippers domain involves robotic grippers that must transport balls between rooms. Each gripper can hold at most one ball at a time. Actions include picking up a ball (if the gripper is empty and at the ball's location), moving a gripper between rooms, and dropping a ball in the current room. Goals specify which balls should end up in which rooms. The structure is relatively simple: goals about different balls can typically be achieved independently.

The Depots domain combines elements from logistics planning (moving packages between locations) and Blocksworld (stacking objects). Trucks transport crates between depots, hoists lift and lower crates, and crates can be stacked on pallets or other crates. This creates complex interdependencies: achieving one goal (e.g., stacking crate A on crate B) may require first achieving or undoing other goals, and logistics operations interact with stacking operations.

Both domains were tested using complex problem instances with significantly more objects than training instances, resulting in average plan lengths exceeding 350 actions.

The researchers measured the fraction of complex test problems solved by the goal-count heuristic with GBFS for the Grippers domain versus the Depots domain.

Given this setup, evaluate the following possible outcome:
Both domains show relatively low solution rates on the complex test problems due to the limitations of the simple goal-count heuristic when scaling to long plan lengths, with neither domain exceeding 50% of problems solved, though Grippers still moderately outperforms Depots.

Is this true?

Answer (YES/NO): NO